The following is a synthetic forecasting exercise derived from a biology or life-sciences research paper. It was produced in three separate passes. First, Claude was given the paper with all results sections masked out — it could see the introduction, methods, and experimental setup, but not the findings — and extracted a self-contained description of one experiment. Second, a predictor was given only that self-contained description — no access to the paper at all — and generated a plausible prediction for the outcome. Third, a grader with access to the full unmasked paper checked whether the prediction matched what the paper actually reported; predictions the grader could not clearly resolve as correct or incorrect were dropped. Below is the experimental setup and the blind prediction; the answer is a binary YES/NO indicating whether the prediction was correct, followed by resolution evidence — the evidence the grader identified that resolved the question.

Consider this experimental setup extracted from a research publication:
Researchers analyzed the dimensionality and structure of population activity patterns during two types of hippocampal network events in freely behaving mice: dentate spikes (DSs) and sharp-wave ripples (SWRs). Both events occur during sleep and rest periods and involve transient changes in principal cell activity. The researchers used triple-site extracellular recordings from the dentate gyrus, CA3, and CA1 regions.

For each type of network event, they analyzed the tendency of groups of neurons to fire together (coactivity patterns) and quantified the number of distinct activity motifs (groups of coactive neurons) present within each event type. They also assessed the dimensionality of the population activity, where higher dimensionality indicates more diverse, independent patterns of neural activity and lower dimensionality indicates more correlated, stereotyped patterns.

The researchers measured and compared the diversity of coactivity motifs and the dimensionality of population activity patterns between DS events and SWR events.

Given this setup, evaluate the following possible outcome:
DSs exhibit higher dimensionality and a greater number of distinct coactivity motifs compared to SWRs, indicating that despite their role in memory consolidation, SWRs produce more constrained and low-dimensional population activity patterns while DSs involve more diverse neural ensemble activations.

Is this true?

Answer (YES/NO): YES